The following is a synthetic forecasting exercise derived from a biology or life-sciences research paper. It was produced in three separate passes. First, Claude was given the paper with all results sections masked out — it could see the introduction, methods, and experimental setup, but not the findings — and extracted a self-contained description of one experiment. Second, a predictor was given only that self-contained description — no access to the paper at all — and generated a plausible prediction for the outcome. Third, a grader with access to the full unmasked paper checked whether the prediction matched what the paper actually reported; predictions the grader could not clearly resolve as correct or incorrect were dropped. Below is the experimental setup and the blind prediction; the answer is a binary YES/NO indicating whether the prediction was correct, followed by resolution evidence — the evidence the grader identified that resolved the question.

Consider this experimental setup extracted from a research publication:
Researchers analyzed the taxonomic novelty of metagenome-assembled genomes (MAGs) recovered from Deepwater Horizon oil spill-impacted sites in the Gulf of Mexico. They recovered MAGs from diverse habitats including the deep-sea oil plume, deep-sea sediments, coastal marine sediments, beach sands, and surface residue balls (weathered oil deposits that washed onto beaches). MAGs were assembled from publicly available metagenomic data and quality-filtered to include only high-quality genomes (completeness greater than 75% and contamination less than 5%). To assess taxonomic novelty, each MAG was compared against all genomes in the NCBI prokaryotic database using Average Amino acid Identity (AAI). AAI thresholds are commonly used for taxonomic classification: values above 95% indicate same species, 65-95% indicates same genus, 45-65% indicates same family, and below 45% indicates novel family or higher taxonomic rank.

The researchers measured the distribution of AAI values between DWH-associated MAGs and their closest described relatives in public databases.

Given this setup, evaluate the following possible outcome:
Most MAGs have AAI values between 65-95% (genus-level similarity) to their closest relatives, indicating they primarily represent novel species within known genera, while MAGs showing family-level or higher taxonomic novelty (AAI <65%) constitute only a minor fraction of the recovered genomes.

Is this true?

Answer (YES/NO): NO